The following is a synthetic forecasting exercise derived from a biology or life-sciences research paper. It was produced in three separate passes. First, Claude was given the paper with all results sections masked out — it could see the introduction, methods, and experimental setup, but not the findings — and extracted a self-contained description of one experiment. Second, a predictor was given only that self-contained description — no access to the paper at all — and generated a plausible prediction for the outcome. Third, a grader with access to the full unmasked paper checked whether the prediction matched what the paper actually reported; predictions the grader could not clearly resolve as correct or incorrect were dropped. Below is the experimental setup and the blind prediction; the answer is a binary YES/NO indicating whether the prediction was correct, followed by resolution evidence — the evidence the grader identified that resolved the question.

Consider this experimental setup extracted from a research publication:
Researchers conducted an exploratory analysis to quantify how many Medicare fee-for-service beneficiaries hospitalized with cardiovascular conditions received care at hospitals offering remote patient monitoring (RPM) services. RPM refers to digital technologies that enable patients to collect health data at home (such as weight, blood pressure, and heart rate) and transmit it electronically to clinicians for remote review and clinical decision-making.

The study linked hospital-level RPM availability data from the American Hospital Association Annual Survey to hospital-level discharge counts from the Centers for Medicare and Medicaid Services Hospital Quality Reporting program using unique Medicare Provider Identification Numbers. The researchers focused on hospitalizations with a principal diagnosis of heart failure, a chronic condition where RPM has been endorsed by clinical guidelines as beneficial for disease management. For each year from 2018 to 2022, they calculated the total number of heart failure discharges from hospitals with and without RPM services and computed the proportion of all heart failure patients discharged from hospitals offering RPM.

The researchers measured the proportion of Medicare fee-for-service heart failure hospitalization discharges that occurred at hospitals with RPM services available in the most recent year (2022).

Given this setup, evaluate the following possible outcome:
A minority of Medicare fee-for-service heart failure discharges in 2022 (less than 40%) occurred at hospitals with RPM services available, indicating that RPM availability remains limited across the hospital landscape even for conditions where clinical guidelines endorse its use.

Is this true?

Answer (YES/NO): NO